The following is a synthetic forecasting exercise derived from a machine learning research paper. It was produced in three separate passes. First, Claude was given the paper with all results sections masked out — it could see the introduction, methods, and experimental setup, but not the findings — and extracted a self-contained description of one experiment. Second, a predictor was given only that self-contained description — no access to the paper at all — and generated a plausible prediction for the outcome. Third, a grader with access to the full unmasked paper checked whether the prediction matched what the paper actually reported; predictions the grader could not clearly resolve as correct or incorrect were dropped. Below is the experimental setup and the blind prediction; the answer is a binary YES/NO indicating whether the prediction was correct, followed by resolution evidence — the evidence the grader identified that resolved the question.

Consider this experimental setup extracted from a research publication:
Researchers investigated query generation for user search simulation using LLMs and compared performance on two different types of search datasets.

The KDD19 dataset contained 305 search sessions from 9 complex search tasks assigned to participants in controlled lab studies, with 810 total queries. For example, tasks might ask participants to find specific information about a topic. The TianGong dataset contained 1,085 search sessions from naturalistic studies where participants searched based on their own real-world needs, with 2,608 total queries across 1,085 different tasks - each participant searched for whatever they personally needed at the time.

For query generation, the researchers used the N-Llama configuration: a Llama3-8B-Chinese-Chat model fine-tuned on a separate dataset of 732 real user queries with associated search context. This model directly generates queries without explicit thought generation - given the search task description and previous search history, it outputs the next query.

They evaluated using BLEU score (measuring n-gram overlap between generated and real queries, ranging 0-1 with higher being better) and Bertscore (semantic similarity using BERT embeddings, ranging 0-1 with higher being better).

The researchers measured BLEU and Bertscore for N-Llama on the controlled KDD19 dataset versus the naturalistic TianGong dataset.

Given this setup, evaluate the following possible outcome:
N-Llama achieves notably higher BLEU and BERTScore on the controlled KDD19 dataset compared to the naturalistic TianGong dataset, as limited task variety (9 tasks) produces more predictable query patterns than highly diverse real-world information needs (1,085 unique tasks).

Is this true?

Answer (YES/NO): YES